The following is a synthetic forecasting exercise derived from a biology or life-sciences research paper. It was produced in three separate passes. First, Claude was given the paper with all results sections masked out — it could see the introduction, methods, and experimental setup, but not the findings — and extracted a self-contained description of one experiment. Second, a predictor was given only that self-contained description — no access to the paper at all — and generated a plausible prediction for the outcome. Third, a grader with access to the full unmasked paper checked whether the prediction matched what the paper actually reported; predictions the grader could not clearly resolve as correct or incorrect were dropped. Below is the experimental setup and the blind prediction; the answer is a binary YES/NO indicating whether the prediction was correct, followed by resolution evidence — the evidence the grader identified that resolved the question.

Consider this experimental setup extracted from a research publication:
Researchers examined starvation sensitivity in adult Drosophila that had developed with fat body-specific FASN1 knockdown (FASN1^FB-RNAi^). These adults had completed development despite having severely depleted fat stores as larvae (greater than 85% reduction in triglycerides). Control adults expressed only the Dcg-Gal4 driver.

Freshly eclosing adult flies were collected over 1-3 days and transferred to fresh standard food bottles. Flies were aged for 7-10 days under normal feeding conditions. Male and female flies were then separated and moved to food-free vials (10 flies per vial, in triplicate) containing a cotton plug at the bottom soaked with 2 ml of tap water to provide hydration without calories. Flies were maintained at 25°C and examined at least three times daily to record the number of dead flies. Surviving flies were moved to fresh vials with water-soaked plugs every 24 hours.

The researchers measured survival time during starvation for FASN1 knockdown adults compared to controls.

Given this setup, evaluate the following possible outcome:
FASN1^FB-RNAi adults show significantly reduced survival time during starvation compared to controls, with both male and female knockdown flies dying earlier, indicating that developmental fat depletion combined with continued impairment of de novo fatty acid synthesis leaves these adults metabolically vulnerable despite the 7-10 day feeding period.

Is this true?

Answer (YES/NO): YES